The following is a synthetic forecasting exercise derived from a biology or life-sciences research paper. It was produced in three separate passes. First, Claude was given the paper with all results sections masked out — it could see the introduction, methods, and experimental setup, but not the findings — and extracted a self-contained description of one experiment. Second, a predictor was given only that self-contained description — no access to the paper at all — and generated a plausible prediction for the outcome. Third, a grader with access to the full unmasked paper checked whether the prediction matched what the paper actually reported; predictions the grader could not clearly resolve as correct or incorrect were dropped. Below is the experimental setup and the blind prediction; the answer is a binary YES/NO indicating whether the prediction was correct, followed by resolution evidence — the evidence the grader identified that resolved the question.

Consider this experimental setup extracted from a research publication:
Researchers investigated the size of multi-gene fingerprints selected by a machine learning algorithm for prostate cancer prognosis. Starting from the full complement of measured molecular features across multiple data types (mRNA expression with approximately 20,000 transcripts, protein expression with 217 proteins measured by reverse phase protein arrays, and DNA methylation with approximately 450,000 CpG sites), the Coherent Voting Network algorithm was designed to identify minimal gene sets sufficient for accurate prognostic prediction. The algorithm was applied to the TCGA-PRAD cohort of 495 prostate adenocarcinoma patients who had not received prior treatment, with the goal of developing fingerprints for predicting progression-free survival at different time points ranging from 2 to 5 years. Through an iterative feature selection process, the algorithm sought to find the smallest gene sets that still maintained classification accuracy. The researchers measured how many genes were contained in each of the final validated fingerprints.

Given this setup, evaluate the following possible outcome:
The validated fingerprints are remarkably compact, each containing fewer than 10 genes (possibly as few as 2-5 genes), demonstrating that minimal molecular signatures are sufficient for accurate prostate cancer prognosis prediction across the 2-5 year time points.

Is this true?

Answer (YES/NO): NO